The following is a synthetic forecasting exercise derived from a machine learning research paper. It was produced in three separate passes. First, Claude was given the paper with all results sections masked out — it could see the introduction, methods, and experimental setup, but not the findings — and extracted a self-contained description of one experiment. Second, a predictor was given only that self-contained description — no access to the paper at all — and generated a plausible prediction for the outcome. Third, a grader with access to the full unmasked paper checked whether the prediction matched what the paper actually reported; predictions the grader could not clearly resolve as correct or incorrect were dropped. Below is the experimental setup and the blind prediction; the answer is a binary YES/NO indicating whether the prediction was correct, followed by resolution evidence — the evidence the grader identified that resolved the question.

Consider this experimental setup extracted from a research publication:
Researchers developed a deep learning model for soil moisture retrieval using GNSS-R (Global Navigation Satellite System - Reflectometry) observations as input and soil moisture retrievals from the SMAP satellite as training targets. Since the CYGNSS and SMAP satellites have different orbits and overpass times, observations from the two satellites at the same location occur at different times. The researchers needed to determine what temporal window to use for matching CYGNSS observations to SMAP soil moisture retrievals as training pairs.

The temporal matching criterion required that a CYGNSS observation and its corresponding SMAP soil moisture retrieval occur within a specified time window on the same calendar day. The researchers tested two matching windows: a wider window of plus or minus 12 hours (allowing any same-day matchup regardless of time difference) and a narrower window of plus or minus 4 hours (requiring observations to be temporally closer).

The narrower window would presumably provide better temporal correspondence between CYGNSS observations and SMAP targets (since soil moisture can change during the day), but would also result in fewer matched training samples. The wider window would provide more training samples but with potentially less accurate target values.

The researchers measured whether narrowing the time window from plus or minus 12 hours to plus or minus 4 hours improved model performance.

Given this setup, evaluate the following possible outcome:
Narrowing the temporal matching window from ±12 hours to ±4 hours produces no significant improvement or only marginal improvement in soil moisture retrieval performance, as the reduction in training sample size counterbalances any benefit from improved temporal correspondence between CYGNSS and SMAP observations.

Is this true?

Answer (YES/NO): YES